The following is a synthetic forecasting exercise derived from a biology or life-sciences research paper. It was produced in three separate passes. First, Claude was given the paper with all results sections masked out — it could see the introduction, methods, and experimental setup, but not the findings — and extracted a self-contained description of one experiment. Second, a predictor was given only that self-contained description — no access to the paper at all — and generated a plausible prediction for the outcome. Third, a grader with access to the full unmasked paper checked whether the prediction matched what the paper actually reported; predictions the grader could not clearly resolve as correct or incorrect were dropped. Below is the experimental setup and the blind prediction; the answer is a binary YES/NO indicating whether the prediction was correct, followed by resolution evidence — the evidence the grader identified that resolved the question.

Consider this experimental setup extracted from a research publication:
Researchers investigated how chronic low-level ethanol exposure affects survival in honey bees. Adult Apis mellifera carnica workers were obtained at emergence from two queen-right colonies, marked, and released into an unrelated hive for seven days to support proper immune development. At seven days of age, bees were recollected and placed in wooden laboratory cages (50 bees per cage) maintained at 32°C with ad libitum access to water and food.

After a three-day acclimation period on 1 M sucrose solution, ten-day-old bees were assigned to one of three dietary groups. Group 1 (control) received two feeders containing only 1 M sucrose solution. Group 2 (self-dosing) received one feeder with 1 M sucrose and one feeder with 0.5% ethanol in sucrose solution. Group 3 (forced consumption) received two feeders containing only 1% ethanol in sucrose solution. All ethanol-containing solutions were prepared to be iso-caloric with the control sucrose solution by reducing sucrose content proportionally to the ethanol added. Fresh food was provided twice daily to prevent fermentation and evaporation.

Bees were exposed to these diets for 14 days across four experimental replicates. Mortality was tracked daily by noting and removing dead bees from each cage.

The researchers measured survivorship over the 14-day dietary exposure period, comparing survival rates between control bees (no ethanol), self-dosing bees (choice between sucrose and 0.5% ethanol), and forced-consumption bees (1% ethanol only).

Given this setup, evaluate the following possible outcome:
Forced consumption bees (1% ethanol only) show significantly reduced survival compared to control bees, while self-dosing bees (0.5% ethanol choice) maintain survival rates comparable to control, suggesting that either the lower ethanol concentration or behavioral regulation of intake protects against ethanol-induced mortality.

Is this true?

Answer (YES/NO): NO